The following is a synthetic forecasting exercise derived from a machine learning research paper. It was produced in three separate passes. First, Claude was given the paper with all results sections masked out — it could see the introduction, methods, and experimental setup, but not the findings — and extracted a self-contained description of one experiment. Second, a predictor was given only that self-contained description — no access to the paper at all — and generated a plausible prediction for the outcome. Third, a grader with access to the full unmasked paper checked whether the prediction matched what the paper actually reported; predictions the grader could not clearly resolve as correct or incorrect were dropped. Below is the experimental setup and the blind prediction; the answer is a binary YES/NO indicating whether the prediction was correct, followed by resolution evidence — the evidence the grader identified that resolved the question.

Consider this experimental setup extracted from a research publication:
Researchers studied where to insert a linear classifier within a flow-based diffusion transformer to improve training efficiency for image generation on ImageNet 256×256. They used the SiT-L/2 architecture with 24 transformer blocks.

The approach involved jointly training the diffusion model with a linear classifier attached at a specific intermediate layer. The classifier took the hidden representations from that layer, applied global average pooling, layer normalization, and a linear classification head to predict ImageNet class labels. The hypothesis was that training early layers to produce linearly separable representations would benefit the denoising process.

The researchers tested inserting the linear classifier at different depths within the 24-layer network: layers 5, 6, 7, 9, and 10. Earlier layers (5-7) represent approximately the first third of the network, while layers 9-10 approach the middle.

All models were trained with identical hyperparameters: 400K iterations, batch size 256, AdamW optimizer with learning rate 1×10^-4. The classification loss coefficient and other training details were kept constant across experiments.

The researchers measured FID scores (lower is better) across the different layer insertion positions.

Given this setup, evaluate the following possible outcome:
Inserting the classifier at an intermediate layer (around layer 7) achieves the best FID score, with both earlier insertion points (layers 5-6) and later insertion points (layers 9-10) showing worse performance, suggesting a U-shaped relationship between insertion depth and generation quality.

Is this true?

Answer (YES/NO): YES